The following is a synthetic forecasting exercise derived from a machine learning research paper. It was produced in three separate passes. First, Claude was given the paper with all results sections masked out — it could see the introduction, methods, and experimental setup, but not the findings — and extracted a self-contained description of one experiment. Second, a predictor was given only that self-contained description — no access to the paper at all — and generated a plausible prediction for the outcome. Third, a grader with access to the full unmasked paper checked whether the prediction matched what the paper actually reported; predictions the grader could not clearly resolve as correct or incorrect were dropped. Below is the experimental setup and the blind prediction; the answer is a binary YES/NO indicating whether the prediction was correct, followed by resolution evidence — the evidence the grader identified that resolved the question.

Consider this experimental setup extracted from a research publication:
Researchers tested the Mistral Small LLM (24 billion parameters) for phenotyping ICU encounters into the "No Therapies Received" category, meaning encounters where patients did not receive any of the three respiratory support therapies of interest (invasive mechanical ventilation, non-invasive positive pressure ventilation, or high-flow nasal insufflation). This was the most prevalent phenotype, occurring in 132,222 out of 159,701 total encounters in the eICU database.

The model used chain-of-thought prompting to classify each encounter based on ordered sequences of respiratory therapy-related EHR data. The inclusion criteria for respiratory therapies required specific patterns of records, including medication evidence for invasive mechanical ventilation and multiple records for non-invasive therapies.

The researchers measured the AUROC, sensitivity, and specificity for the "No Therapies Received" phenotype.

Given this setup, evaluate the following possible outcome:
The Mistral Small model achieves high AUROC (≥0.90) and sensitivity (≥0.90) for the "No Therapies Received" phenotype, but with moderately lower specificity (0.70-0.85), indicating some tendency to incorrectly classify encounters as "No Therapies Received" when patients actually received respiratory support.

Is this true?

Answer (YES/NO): NO